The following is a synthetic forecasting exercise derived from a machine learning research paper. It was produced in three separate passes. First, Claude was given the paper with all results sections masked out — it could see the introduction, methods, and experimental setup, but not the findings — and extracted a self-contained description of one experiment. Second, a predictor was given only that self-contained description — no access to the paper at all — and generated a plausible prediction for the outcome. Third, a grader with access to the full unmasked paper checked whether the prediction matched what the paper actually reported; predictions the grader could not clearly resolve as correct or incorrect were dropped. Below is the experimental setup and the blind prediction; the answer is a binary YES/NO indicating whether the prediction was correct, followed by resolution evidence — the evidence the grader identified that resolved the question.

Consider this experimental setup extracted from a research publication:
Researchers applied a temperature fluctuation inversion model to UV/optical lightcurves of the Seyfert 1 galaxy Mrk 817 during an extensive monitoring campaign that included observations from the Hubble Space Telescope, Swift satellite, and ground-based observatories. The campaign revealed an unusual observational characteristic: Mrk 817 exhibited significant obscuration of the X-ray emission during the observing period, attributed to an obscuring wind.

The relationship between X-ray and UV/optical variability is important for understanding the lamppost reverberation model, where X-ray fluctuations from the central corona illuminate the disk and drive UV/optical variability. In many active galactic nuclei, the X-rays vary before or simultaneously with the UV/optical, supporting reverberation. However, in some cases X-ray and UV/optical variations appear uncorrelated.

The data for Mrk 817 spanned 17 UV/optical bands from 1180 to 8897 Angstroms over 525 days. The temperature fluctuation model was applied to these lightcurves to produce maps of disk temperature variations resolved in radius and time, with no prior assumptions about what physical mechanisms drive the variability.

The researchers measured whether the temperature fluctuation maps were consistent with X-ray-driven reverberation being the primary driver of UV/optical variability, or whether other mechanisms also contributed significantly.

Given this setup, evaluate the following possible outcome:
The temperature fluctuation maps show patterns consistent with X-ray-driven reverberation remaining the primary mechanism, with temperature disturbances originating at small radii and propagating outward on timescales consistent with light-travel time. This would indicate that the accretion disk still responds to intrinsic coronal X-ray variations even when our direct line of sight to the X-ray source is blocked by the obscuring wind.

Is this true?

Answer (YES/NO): NO